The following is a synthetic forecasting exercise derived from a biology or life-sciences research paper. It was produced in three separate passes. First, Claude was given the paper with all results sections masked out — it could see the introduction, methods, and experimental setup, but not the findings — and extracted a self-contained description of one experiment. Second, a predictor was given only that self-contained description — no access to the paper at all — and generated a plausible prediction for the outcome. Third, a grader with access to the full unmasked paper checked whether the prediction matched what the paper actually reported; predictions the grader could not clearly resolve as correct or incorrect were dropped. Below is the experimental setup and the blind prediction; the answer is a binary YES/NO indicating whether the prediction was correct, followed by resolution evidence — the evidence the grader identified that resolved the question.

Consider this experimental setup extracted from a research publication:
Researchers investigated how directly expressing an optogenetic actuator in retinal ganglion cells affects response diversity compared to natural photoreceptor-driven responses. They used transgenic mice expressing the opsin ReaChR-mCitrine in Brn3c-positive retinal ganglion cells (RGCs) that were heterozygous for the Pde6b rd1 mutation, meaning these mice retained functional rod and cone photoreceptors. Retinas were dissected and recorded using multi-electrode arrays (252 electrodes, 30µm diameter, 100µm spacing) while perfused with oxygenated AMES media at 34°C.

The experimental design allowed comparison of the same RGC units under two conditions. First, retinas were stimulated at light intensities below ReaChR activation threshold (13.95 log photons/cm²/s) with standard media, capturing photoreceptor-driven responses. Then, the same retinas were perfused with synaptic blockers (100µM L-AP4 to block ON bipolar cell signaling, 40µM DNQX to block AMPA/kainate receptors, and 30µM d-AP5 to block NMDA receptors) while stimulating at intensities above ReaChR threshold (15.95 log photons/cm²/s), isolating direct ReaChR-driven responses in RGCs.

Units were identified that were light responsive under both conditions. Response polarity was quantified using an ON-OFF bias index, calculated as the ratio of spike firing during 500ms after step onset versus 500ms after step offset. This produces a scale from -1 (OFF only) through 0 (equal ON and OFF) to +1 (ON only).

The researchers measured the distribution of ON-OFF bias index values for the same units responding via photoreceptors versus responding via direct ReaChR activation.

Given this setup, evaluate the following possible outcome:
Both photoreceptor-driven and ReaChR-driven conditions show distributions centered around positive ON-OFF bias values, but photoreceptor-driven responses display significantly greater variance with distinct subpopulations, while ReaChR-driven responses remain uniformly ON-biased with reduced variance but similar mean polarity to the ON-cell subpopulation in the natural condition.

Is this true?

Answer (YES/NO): NO